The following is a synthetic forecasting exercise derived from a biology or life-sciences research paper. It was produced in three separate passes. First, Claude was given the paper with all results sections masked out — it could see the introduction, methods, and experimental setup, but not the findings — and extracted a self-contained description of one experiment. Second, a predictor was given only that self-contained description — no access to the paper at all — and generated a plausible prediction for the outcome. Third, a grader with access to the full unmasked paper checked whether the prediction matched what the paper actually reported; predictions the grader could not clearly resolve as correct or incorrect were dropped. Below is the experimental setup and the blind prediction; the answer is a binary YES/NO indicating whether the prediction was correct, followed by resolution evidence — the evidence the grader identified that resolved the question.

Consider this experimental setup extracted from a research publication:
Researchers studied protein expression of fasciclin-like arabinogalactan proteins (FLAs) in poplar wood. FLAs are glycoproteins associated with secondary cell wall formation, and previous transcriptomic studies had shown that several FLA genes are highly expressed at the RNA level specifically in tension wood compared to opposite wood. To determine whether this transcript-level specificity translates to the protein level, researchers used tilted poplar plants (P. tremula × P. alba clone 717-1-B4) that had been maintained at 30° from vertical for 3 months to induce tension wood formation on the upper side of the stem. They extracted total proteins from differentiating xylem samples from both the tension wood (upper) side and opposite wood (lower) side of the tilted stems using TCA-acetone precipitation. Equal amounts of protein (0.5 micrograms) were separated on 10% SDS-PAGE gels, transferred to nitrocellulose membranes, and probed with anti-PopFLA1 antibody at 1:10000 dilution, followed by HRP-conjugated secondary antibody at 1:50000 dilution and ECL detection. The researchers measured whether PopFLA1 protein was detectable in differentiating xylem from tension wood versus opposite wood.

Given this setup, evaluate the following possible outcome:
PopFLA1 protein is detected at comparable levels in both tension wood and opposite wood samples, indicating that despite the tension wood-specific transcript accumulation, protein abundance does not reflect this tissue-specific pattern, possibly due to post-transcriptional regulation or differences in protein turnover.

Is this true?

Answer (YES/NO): NO